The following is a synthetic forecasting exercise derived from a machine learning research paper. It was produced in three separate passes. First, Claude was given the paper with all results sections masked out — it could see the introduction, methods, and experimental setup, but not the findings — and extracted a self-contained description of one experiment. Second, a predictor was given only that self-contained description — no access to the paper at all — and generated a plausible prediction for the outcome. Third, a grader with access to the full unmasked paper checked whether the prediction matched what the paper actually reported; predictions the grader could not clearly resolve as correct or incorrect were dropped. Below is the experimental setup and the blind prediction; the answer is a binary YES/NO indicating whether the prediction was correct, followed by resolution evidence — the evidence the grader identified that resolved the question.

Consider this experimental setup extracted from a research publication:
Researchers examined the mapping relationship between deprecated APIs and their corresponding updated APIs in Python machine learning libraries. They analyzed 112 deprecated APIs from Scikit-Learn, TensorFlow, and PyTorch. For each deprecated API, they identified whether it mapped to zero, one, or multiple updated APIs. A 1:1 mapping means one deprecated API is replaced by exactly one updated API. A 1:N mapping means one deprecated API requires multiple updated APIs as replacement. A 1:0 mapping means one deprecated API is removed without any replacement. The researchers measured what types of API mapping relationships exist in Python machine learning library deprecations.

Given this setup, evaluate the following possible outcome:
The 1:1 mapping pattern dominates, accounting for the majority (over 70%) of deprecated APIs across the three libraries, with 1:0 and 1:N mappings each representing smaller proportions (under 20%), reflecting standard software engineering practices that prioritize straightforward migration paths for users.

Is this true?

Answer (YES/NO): YES